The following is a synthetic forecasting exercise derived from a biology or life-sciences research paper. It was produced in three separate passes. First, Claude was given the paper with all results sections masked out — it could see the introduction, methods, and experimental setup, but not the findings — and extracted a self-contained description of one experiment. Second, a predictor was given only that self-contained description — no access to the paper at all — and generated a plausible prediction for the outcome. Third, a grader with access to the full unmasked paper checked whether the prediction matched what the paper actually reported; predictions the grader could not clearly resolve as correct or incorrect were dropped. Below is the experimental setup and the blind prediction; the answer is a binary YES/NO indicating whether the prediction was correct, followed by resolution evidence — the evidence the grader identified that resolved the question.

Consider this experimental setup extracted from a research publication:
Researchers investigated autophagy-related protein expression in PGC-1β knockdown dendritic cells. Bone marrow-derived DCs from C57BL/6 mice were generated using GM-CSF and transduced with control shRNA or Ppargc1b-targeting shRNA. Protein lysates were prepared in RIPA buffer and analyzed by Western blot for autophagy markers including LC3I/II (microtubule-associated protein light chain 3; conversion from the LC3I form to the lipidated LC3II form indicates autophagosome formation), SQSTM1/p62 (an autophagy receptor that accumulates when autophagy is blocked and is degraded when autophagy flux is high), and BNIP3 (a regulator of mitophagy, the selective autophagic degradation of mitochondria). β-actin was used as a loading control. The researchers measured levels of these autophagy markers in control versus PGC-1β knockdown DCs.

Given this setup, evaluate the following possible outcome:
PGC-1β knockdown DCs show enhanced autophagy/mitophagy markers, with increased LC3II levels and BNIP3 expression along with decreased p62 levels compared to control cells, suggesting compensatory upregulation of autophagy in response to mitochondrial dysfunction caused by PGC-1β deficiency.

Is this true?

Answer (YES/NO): NO